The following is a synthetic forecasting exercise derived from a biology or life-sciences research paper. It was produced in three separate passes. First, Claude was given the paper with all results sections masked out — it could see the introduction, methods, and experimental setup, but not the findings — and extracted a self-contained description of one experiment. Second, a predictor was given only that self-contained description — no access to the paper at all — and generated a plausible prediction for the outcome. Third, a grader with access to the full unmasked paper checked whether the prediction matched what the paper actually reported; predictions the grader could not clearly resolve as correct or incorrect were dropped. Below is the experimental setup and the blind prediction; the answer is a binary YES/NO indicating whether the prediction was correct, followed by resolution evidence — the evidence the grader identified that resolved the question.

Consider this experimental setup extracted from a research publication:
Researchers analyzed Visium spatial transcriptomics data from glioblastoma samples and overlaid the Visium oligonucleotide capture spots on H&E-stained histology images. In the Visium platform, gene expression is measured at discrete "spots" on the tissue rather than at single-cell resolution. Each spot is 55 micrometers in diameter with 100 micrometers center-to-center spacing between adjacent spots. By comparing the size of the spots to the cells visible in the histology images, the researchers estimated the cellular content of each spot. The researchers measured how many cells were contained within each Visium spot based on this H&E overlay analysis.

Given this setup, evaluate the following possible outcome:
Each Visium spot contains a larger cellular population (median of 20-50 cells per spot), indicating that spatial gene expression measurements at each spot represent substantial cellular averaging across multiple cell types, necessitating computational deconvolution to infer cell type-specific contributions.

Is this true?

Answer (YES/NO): NO